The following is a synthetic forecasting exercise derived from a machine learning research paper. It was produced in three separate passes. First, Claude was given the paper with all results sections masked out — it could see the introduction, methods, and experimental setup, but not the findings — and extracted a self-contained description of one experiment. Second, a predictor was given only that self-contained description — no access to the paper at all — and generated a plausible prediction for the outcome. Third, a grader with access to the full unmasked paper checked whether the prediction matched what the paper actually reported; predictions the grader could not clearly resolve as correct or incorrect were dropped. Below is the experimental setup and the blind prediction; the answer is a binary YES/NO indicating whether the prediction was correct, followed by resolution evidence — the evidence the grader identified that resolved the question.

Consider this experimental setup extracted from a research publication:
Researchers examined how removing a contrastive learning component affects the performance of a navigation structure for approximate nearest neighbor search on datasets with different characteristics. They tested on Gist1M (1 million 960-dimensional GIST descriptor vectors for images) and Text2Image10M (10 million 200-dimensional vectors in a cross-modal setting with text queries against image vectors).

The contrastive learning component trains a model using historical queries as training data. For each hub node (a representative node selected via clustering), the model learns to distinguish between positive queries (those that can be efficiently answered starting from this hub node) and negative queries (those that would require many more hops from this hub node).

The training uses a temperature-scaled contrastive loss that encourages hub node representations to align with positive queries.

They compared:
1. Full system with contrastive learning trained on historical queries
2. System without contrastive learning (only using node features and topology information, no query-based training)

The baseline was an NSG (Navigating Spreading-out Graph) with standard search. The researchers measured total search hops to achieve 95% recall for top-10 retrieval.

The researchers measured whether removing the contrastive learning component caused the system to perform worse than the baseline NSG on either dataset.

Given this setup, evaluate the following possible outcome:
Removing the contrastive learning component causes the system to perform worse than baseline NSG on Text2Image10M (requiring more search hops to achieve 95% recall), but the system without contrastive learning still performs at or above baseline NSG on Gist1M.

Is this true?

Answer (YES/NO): NO